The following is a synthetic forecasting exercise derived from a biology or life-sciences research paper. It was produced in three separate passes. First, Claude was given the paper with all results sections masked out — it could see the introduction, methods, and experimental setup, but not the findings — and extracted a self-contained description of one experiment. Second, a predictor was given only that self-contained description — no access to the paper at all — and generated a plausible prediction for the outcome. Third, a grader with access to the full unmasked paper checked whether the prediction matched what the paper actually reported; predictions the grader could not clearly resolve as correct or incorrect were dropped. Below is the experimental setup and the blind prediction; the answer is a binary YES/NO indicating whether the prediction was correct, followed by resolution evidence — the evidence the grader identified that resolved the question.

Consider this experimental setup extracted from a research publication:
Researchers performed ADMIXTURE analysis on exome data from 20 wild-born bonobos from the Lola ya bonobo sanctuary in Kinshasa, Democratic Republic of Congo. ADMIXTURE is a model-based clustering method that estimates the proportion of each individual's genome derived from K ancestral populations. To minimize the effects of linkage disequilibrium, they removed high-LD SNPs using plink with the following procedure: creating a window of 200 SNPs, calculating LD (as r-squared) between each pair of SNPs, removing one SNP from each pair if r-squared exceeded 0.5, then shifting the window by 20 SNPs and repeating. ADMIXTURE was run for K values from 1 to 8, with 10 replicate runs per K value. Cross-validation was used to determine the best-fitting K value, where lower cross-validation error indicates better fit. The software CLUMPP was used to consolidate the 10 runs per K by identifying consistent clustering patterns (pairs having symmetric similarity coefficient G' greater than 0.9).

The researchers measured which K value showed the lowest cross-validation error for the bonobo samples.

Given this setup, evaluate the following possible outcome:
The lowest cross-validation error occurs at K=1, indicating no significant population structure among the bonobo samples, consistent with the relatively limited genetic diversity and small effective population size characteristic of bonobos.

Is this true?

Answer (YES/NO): NO